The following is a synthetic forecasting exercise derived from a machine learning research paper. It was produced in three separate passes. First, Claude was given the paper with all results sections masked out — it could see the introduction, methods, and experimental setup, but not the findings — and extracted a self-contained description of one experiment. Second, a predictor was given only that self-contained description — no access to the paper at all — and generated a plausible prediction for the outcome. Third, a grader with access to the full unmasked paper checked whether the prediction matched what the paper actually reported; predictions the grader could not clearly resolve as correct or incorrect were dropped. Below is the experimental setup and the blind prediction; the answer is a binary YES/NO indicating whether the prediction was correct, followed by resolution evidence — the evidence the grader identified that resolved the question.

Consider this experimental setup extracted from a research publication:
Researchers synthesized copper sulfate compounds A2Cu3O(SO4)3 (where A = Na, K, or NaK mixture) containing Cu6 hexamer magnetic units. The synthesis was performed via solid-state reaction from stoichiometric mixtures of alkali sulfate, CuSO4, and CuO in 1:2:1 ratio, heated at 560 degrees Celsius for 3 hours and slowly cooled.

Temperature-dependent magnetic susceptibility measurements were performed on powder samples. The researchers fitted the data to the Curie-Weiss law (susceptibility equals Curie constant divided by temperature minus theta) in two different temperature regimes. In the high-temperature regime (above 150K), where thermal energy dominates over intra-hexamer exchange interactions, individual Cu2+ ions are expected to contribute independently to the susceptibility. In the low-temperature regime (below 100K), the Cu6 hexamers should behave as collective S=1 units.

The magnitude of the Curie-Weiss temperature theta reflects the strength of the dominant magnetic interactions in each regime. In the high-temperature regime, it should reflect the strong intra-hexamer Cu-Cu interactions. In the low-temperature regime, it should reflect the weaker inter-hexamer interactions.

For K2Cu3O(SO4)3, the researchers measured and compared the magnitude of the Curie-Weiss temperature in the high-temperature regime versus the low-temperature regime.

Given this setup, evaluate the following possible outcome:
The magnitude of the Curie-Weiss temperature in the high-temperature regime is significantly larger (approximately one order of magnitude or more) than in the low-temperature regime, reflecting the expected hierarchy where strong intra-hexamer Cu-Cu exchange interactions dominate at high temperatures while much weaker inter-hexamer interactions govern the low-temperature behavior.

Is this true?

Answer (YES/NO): YES